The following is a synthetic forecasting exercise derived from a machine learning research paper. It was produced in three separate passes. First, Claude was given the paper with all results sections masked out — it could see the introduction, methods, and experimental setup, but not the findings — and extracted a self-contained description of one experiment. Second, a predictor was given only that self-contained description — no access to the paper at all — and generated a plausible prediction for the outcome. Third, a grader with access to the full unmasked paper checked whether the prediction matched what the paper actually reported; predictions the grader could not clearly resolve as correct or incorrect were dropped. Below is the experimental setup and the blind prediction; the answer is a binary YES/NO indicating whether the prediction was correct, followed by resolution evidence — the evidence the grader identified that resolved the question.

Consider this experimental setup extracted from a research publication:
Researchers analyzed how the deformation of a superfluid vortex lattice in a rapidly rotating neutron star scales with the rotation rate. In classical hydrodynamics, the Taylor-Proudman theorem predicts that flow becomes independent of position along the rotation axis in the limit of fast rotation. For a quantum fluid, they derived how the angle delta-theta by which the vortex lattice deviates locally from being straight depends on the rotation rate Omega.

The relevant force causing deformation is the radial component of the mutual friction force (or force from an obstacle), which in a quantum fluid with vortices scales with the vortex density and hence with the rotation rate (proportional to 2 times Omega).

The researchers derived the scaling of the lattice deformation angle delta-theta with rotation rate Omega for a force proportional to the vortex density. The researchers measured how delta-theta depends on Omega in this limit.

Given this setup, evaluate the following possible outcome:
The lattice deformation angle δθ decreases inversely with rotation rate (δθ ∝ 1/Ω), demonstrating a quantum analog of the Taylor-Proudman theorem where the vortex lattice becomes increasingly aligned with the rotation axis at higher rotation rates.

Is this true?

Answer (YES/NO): YES